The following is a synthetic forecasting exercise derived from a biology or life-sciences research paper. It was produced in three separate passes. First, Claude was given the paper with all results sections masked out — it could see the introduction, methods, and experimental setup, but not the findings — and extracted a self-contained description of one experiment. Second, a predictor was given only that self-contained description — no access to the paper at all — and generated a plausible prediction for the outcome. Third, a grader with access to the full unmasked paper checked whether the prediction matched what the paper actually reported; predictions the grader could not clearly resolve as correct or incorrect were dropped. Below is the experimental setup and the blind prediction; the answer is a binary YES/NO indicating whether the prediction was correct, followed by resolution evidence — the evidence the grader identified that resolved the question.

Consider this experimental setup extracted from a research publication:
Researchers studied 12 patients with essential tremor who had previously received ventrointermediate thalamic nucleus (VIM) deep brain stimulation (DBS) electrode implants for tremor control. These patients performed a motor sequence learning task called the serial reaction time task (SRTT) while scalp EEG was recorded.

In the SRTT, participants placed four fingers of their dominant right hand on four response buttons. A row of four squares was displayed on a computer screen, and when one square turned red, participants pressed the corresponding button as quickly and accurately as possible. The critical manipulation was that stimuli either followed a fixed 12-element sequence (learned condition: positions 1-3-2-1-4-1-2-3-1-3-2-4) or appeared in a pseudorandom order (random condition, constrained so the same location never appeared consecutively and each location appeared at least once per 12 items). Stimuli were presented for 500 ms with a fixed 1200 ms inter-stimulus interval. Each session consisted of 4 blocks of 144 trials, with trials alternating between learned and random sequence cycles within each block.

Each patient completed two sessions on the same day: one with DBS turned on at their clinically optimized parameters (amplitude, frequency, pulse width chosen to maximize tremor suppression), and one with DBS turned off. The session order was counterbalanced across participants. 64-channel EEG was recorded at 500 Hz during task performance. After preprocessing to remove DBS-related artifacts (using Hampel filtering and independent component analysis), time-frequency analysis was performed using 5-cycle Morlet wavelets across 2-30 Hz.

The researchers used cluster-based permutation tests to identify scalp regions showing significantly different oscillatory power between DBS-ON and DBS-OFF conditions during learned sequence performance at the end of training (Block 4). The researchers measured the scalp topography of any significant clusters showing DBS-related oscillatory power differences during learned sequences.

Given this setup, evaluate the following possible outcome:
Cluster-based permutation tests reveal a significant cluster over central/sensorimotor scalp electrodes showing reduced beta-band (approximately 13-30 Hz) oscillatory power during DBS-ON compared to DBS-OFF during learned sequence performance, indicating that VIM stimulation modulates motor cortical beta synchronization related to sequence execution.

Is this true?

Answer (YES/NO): NO